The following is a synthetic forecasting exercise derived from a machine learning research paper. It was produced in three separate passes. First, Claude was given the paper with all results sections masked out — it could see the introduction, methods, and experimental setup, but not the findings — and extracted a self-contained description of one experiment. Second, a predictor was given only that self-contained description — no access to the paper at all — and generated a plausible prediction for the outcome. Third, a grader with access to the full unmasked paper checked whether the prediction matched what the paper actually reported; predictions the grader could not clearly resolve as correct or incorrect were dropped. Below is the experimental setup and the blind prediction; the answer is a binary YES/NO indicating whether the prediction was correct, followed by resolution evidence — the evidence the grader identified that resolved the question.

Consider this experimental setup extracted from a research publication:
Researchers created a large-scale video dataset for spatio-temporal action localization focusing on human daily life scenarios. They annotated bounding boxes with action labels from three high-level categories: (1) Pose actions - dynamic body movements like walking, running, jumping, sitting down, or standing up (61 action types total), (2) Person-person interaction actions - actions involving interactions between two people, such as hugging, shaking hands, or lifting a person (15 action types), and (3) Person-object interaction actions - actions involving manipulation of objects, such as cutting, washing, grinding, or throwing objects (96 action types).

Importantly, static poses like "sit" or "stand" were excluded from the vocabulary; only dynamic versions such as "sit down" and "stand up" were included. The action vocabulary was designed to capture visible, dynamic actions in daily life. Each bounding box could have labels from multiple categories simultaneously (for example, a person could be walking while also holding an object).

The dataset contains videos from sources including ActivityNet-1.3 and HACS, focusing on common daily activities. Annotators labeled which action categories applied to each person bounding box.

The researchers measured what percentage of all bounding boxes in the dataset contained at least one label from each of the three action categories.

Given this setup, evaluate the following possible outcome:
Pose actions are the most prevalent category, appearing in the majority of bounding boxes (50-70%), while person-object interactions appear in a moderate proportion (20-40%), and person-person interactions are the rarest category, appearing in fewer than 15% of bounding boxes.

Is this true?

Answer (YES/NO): NO